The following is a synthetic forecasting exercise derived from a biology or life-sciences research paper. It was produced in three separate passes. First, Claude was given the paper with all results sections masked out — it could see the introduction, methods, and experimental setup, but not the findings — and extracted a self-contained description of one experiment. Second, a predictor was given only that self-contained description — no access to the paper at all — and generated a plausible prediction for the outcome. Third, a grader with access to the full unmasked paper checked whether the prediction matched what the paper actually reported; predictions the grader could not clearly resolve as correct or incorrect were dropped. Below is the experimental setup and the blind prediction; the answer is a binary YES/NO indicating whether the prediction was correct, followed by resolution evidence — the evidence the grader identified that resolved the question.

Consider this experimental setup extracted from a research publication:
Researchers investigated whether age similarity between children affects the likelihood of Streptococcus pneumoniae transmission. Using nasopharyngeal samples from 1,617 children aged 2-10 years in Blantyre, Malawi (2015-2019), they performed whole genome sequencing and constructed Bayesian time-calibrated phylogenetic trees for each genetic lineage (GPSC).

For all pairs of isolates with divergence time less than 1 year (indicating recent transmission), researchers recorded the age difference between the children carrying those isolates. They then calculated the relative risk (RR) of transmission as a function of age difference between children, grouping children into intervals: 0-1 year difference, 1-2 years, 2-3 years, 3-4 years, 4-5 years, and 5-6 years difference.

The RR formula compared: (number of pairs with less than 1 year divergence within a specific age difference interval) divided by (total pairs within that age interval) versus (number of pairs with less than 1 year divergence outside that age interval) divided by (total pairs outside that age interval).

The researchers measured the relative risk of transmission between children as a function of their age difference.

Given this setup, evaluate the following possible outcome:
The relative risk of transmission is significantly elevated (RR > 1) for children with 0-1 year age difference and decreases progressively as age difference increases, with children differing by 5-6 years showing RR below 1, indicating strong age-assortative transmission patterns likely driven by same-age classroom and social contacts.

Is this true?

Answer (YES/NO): NO